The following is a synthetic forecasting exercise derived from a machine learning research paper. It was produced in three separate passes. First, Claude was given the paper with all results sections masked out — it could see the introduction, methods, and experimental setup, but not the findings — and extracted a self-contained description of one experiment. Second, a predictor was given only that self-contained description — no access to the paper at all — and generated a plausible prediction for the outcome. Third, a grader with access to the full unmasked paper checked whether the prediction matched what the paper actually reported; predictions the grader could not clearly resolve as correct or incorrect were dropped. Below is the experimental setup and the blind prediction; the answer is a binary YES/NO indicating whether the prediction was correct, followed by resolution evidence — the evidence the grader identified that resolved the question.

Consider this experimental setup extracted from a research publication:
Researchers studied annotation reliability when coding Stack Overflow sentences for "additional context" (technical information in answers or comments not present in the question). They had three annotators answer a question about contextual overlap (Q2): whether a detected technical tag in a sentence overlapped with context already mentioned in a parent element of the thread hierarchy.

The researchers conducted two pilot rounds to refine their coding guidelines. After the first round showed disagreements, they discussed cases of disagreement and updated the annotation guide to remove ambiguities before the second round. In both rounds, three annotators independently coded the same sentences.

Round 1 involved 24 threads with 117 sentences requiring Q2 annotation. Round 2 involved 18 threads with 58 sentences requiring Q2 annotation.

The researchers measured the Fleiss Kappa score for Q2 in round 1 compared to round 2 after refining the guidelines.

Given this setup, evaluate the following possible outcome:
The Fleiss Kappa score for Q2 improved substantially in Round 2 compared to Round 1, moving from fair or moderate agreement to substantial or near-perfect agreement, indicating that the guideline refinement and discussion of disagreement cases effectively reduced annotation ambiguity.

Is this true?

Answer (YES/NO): NO